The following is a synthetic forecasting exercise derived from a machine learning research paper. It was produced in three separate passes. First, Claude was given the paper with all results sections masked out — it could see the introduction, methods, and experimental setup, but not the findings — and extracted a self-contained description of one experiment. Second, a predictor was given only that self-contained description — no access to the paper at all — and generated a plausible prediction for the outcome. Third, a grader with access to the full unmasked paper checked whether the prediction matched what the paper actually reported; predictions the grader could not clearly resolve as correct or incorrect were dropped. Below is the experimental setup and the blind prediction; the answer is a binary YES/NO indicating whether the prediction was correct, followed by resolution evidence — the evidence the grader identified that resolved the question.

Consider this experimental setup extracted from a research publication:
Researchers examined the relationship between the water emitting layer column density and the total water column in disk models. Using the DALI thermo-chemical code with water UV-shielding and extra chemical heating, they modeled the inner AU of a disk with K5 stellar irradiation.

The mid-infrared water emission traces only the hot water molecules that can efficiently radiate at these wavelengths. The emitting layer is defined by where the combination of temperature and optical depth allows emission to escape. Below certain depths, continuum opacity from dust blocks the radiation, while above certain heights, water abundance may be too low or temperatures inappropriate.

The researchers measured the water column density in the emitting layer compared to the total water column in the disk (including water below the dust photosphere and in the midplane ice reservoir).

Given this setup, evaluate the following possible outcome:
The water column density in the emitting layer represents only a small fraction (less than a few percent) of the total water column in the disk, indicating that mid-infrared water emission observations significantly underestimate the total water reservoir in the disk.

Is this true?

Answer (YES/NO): YES